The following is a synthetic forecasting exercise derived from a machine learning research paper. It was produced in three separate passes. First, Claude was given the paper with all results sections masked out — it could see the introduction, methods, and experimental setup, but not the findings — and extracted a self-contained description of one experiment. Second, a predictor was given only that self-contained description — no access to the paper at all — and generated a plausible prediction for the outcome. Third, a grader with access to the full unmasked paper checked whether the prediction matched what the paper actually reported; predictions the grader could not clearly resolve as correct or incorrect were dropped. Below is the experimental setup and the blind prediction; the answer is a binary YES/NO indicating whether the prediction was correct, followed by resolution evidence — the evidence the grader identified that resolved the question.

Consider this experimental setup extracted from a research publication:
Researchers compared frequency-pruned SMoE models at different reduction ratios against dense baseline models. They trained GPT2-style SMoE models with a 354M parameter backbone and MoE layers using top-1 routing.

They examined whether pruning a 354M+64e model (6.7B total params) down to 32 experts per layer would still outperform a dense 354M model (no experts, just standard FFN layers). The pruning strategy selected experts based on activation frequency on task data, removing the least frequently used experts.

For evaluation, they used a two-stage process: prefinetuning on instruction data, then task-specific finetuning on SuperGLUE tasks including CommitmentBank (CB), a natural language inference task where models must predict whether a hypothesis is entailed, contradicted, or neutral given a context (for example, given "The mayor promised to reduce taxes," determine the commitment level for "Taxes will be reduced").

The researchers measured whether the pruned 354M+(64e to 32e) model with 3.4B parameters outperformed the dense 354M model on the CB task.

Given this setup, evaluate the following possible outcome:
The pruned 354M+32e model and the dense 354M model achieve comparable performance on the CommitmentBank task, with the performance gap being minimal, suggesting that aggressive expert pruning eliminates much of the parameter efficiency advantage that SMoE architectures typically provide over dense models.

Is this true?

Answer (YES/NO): NO